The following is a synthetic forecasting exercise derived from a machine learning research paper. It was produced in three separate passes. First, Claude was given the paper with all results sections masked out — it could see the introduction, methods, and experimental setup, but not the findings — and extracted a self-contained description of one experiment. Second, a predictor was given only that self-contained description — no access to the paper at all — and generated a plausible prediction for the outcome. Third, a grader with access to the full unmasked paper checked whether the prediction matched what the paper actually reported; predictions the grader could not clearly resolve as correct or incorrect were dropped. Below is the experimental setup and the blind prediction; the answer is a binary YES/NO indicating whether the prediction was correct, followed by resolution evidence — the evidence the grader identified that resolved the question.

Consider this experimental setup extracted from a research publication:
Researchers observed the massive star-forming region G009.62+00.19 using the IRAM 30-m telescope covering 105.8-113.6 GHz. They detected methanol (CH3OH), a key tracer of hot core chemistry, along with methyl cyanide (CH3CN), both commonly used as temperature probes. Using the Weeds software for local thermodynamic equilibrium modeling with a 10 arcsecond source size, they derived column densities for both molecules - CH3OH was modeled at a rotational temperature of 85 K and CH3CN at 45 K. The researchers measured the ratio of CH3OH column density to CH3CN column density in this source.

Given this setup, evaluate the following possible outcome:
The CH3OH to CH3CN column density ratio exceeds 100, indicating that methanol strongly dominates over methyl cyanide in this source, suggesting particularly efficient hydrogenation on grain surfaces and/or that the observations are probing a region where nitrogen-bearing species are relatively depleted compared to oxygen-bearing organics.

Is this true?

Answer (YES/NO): NO